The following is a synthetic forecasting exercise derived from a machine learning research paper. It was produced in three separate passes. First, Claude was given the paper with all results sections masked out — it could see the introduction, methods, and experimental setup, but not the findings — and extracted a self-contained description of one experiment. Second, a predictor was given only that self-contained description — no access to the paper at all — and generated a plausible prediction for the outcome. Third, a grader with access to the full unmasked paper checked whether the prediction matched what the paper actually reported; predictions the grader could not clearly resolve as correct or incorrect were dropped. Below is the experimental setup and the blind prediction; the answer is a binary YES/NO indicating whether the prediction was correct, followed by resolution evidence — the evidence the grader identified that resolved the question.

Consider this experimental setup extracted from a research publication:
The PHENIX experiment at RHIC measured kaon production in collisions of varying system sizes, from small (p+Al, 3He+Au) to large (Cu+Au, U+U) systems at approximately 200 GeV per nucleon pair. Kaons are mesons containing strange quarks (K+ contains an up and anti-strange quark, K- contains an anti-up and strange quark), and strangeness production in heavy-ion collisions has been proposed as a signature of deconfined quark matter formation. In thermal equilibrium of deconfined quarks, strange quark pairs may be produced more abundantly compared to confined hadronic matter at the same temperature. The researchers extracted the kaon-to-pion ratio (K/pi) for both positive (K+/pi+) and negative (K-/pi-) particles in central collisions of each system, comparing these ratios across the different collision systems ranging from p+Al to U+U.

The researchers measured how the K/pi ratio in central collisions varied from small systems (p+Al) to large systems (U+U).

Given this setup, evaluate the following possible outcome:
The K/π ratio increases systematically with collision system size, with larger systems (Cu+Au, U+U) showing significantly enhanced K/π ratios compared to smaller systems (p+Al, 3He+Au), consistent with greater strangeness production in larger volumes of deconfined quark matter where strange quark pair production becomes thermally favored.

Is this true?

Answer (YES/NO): NO